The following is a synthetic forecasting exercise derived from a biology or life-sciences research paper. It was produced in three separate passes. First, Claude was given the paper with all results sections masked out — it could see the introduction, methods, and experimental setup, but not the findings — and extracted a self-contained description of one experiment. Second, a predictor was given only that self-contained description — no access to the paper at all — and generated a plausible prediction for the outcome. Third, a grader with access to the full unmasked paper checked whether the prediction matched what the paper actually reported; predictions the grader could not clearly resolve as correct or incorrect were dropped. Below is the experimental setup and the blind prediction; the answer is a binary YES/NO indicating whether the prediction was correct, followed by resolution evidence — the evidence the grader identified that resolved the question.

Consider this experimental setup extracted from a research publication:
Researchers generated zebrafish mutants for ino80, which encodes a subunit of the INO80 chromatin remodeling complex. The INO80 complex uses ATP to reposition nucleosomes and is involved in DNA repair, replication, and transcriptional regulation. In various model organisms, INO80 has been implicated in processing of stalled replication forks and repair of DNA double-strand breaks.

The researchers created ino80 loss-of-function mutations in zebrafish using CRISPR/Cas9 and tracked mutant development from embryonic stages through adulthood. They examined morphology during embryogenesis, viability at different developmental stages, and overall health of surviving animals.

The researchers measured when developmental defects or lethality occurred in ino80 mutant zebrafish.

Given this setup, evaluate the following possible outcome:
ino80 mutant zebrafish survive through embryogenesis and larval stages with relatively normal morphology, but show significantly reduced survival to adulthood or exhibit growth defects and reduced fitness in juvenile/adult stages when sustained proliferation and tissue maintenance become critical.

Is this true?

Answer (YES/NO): YES